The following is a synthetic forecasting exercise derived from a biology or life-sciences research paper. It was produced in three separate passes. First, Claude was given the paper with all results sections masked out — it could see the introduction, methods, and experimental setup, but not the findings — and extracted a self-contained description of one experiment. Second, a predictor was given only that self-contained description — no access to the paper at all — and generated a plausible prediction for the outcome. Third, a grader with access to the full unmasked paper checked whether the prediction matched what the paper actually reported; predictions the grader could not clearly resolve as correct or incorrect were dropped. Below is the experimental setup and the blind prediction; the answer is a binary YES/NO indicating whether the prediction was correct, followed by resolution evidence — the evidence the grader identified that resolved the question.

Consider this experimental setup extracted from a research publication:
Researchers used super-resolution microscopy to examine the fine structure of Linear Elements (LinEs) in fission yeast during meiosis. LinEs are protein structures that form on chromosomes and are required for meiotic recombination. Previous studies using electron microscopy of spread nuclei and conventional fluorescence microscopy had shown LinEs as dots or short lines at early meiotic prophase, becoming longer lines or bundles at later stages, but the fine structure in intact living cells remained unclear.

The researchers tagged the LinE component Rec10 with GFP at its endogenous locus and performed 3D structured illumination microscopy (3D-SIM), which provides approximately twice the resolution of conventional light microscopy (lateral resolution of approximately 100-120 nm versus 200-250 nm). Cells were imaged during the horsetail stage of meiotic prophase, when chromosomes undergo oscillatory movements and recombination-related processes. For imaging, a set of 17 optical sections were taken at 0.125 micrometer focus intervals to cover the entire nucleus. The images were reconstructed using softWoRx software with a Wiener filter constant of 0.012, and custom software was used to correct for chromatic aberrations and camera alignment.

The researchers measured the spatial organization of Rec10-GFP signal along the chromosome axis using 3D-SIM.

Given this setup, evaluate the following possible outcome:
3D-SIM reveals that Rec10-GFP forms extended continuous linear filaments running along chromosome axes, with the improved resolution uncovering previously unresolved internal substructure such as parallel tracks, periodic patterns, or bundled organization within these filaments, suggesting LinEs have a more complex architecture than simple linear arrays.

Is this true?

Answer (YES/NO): NO